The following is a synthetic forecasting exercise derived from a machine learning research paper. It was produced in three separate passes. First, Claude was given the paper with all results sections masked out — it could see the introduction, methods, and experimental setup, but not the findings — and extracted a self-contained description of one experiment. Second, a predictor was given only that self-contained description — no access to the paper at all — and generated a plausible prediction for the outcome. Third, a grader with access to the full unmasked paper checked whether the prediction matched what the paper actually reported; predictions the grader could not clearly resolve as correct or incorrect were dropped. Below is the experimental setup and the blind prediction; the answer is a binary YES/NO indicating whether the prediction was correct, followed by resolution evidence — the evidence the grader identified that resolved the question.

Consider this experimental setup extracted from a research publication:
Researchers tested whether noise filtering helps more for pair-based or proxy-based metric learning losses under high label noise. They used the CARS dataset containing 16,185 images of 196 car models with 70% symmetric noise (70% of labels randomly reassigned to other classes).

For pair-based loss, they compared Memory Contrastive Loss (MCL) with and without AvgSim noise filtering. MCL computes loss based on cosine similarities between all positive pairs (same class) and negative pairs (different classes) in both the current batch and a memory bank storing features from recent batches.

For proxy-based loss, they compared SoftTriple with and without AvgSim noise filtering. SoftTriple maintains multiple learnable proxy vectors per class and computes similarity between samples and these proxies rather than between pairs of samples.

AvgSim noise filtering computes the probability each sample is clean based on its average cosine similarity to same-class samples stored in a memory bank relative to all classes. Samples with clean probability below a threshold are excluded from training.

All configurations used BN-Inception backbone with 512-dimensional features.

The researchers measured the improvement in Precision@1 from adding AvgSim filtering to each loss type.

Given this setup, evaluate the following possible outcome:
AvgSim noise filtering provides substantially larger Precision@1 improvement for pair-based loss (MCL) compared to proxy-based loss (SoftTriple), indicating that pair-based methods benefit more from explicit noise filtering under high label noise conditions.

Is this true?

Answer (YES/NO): YES